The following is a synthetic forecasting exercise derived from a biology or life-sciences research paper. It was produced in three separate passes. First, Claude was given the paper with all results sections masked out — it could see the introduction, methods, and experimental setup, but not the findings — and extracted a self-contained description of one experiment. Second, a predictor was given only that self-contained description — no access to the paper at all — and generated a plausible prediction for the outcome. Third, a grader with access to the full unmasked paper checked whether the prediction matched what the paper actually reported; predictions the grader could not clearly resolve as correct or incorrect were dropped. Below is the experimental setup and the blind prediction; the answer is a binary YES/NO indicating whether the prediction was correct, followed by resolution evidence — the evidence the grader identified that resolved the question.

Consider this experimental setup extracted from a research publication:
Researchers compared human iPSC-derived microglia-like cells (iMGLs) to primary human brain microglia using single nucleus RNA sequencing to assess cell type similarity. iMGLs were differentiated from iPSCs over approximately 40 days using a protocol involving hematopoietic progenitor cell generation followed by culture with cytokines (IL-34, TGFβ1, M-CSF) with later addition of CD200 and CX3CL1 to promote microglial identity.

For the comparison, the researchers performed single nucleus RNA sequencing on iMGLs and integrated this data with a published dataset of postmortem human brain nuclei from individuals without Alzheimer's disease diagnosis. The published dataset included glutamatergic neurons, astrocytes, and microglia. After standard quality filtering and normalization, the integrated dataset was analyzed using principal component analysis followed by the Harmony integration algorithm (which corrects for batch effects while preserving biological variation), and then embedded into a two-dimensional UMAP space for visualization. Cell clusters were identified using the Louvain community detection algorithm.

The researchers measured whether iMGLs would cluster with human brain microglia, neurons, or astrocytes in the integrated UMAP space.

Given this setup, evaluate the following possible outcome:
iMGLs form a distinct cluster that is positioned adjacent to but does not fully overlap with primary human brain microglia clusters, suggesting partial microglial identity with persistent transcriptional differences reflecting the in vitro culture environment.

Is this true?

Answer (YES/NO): NO